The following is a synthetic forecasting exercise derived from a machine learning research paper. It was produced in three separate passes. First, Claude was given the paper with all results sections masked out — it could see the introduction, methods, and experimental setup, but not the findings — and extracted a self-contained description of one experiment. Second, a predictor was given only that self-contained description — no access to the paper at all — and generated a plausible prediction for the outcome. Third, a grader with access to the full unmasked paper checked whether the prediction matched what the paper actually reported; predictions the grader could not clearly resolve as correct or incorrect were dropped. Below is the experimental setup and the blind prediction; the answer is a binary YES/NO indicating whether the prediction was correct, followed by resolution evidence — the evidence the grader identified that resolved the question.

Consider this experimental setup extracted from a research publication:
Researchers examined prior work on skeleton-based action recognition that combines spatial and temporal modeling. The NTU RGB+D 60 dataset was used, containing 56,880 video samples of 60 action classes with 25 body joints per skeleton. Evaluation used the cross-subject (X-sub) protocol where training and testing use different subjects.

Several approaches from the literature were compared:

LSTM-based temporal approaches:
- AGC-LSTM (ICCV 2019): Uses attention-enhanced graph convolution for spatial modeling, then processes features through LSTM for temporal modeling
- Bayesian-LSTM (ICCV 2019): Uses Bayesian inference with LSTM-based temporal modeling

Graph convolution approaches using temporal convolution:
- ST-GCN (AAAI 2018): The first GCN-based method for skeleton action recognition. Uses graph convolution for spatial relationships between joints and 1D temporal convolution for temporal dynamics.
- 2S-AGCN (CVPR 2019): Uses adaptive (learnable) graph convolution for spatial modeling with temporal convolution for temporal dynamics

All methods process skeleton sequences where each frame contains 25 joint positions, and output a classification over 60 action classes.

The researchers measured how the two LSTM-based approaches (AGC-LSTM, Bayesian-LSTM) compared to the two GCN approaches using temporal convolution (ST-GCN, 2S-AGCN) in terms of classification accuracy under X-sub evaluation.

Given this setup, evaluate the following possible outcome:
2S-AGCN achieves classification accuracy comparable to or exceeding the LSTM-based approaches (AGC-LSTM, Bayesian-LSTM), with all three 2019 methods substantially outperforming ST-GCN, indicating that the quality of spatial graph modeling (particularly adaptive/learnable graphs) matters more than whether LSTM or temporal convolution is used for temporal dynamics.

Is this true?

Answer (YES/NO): NO